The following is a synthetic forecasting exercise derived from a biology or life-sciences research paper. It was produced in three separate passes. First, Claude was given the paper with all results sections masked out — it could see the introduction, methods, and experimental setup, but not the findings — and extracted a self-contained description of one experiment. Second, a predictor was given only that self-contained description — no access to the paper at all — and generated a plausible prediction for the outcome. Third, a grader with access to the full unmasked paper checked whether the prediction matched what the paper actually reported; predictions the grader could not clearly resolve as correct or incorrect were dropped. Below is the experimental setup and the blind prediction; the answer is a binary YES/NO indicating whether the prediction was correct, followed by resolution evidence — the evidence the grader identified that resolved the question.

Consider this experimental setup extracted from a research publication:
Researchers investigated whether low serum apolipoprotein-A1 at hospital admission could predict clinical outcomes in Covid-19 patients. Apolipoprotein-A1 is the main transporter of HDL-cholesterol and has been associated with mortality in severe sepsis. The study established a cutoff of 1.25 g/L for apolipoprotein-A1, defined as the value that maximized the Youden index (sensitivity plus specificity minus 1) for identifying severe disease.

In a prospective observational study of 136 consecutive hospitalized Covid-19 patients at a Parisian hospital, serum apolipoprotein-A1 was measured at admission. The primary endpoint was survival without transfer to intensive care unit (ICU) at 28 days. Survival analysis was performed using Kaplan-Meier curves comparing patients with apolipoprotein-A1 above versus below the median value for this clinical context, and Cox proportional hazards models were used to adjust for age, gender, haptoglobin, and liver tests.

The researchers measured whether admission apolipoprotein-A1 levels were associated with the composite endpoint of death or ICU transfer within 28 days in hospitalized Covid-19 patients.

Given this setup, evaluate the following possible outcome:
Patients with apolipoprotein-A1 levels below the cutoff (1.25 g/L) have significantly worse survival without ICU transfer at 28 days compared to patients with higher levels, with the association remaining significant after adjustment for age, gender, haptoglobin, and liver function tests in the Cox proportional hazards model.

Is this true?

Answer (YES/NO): NO